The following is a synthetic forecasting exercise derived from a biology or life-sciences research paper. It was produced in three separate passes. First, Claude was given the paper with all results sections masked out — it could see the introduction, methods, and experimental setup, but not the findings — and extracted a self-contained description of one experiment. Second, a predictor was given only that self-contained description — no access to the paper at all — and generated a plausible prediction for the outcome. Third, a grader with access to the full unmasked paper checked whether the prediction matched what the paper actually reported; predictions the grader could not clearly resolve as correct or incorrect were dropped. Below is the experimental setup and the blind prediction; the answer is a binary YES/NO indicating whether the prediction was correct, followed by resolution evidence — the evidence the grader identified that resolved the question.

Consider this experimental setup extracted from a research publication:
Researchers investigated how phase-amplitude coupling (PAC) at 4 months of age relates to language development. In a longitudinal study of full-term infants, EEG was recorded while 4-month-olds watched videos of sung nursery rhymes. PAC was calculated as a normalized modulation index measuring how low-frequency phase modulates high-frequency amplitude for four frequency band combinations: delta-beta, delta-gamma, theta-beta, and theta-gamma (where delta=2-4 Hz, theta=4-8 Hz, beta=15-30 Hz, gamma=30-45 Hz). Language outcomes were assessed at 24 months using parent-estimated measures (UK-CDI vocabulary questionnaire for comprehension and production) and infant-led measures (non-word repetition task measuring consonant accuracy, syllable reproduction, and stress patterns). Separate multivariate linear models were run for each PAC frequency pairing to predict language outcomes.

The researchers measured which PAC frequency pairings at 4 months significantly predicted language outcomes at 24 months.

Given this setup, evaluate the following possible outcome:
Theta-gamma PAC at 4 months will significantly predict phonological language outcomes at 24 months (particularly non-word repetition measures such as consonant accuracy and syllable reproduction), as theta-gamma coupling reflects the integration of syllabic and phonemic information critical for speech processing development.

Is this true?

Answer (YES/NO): YES